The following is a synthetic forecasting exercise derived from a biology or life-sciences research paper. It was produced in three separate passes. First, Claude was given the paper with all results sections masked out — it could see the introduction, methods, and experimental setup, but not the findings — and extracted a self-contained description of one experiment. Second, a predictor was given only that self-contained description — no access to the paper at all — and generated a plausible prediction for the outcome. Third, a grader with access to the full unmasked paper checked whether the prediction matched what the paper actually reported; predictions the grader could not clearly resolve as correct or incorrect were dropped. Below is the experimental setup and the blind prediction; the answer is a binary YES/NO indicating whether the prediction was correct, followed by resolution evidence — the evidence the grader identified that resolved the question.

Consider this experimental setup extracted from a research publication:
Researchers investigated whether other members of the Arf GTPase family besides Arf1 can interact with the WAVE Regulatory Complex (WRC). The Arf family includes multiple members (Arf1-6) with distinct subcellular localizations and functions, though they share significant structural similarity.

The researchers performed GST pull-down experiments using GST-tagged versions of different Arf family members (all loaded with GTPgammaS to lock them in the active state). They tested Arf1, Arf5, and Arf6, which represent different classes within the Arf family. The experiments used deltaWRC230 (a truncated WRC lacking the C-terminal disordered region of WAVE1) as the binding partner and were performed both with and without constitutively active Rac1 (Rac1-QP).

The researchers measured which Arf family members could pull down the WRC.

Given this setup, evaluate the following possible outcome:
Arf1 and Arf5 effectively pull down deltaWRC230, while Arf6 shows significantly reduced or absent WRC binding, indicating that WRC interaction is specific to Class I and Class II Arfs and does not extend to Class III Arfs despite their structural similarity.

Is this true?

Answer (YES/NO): NO